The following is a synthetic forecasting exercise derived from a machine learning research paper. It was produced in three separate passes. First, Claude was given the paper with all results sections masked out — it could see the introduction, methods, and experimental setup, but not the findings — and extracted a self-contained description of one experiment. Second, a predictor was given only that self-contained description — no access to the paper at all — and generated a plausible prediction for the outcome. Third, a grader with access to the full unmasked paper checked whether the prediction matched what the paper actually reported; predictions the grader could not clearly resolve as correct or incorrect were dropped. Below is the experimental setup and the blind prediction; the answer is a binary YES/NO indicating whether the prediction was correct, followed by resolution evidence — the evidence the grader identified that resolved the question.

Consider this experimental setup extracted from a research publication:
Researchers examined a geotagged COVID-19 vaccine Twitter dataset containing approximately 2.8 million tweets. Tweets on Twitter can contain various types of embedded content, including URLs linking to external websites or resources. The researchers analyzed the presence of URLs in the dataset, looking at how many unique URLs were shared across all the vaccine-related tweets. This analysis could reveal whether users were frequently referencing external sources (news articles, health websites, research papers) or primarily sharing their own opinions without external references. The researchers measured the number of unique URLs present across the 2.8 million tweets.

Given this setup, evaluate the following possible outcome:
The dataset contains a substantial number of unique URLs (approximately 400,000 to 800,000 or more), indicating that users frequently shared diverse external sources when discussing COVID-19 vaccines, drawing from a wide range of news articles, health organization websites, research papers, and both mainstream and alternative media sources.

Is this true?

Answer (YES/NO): YES